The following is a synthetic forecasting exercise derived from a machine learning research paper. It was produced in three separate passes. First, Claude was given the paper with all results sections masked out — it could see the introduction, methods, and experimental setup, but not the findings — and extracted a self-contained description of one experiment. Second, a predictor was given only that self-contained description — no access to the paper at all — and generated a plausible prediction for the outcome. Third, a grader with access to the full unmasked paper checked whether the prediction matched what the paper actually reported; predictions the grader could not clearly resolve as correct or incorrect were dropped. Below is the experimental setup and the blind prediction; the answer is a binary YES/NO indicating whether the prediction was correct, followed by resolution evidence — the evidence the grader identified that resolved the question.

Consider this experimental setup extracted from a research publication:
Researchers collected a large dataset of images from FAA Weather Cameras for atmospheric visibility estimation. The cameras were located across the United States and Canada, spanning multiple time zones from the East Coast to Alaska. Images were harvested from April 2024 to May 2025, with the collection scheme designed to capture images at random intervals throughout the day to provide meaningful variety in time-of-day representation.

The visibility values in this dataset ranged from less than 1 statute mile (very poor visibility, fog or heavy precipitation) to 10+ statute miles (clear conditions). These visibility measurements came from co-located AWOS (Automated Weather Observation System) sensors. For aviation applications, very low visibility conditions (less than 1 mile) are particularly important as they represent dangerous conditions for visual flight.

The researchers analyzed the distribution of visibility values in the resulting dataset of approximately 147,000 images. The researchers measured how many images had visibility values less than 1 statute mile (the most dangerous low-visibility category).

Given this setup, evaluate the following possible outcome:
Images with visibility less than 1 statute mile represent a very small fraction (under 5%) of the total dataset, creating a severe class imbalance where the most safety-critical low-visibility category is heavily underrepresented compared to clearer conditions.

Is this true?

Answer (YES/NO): YES